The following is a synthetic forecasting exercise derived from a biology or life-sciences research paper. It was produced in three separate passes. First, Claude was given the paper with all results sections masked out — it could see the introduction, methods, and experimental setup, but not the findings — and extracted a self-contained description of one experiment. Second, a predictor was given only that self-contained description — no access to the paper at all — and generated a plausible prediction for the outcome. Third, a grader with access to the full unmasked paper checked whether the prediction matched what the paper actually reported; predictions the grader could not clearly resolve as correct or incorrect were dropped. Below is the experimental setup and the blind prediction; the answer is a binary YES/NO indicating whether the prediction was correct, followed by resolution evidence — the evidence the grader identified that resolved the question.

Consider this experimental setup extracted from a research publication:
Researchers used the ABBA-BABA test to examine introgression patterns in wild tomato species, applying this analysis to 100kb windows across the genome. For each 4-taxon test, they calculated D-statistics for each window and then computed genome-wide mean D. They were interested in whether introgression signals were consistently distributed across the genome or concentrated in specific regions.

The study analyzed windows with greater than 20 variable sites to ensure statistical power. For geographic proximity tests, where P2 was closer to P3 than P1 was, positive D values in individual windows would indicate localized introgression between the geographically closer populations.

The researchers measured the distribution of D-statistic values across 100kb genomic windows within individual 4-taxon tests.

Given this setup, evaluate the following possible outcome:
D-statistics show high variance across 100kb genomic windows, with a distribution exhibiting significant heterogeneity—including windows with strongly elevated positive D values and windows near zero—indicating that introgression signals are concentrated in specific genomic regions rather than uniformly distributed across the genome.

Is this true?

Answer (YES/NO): YES